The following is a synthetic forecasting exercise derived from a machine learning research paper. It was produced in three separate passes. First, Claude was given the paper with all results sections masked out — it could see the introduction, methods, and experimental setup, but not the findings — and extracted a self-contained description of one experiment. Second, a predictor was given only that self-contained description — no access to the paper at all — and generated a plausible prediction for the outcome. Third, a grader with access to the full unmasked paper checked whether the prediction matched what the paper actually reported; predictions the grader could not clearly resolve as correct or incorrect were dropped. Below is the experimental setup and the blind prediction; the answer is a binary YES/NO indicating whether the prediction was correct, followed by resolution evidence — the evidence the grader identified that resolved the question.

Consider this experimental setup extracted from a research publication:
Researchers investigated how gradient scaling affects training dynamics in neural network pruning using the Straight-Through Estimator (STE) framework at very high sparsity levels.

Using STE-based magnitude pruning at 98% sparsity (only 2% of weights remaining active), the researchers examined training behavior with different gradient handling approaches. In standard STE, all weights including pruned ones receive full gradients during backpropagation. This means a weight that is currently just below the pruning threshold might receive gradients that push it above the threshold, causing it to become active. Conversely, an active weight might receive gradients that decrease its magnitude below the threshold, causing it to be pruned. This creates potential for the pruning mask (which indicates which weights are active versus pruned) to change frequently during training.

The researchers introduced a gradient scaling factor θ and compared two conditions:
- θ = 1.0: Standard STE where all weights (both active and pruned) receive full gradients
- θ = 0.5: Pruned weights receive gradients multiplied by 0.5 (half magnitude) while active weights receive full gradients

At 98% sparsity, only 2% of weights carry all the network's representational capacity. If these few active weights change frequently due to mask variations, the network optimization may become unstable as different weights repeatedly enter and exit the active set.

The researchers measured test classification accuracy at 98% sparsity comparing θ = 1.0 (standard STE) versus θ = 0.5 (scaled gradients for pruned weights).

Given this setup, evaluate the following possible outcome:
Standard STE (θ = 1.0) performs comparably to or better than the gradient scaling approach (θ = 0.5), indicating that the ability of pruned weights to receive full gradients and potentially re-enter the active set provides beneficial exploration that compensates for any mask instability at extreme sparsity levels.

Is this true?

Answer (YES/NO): NO